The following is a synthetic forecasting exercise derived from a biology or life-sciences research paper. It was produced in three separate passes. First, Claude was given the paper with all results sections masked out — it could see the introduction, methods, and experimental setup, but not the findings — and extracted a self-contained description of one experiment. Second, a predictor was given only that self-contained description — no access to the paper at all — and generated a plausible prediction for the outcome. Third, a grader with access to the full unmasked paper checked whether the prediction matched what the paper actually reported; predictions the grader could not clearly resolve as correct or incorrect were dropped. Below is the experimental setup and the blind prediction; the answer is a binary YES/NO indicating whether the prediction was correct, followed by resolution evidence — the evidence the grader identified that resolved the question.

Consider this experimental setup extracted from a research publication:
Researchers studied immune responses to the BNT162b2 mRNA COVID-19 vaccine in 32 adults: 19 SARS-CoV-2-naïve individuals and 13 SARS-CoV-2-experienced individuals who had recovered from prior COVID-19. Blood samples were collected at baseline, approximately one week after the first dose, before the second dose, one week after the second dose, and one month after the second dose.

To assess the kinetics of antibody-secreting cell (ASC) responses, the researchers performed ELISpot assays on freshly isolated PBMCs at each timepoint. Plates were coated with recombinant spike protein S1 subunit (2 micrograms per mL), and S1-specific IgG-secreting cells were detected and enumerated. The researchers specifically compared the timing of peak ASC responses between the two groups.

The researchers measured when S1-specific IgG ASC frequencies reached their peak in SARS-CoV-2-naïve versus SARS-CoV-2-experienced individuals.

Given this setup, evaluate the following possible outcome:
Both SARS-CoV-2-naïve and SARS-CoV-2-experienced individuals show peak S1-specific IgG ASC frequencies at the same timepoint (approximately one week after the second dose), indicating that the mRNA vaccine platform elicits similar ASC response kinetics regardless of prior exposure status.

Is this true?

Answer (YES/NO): NO